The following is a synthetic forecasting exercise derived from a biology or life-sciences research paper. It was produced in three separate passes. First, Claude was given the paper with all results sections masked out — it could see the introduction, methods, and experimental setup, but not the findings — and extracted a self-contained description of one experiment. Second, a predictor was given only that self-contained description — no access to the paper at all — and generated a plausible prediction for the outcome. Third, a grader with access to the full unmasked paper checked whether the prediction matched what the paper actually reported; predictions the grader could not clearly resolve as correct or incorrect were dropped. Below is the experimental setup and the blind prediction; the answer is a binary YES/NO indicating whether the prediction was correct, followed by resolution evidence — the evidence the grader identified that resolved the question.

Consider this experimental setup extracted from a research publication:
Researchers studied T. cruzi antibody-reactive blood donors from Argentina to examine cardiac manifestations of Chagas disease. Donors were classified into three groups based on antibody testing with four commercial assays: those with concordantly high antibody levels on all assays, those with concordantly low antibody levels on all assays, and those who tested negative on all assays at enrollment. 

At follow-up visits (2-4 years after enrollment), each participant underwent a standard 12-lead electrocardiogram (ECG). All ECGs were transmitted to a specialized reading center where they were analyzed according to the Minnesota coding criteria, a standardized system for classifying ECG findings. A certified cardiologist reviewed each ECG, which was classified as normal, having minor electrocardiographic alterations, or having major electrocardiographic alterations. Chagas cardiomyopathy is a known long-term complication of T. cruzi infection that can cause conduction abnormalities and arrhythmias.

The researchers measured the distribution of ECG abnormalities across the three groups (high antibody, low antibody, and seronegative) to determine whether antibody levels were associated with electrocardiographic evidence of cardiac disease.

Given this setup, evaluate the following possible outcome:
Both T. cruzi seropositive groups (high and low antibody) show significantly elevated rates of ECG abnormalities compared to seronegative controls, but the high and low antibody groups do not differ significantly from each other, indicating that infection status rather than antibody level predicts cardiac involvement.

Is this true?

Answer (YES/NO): NO